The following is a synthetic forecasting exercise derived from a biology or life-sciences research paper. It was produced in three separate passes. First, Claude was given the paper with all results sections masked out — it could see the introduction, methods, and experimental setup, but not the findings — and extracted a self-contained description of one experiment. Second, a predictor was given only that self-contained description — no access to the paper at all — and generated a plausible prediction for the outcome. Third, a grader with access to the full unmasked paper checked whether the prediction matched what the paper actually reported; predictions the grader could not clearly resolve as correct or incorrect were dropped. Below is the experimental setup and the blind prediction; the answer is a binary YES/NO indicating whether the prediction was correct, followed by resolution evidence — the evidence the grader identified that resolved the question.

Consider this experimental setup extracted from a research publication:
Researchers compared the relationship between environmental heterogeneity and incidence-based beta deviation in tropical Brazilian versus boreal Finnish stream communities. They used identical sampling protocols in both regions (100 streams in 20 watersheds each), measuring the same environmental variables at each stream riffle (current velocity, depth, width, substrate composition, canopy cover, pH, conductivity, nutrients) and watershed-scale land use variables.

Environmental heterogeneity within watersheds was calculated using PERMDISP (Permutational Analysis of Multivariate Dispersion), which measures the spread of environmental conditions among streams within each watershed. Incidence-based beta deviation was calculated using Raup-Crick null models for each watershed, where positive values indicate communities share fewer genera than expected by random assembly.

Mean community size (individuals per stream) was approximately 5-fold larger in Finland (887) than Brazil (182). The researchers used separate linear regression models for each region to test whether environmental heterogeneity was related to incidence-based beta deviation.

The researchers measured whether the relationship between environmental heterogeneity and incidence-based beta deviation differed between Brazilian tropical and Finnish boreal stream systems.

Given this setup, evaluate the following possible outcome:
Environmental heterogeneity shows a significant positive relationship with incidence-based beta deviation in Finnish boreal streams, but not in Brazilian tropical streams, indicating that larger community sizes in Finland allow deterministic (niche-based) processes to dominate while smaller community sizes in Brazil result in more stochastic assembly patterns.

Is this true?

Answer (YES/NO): YES